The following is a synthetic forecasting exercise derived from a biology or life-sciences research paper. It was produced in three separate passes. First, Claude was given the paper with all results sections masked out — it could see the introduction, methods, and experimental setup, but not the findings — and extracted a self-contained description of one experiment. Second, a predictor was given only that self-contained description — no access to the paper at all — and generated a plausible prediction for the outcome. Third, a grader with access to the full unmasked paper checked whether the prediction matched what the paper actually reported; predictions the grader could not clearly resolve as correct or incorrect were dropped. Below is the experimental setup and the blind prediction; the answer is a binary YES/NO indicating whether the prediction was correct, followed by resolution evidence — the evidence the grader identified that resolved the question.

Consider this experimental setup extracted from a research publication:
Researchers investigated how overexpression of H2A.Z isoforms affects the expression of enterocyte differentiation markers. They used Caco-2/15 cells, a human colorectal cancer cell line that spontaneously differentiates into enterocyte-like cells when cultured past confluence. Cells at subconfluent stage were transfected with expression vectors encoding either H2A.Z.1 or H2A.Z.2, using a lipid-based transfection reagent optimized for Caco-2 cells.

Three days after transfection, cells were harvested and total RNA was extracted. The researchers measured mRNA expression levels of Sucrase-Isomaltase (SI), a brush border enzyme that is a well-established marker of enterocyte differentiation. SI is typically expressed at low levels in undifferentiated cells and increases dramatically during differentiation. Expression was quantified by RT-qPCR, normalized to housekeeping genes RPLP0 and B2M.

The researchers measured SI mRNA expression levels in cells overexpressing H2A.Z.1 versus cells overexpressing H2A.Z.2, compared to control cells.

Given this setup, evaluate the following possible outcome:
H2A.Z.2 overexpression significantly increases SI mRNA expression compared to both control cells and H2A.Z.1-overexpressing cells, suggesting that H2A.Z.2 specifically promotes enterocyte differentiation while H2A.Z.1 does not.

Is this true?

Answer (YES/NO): YES